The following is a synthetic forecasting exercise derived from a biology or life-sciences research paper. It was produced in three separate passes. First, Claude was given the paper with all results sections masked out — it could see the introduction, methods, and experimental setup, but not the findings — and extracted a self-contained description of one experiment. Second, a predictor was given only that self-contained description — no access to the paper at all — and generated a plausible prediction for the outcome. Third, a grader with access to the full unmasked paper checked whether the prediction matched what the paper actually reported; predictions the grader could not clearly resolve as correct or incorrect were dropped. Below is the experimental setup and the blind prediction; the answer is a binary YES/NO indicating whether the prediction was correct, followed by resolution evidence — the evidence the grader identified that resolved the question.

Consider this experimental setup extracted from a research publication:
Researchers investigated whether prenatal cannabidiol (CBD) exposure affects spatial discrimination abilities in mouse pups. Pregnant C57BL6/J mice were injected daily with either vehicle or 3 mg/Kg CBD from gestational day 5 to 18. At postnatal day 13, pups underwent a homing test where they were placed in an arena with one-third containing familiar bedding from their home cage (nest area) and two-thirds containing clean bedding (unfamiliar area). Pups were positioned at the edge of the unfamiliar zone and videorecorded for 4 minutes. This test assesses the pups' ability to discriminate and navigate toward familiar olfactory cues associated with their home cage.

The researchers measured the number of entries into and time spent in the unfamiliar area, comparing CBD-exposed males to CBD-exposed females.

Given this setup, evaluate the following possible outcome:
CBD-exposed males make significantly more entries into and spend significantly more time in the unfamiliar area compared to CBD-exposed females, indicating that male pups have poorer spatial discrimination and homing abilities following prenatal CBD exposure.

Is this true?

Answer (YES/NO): NO